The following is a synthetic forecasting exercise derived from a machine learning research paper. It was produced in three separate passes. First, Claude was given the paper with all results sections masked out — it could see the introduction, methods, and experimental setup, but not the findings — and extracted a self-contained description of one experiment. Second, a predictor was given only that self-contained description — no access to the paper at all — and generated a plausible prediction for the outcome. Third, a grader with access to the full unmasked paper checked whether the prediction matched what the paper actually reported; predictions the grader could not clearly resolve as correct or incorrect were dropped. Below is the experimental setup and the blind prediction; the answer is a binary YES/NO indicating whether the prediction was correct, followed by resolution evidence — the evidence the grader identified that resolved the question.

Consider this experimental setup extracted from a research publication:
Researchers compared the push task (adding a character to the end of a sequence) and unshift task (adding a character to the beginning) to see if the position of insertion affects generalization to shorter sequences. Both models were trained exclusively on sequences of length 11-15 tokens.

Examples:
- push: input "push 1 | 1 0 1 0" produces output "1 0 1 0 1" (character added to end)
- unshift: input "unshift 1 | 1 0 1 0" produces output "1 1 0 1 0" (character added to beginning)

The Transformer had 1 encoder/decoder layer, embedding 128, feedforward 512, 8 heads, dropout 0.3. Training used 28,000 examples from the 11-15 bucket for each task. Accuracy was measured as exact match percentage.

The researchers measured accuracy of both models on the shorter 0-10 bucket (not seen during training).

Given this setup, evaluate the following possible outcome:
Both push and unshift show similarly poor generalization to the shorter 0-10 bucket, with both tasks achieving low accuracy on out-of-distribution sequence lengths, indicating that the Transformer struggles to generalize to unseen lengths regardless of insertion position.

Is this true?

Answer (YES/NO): NO